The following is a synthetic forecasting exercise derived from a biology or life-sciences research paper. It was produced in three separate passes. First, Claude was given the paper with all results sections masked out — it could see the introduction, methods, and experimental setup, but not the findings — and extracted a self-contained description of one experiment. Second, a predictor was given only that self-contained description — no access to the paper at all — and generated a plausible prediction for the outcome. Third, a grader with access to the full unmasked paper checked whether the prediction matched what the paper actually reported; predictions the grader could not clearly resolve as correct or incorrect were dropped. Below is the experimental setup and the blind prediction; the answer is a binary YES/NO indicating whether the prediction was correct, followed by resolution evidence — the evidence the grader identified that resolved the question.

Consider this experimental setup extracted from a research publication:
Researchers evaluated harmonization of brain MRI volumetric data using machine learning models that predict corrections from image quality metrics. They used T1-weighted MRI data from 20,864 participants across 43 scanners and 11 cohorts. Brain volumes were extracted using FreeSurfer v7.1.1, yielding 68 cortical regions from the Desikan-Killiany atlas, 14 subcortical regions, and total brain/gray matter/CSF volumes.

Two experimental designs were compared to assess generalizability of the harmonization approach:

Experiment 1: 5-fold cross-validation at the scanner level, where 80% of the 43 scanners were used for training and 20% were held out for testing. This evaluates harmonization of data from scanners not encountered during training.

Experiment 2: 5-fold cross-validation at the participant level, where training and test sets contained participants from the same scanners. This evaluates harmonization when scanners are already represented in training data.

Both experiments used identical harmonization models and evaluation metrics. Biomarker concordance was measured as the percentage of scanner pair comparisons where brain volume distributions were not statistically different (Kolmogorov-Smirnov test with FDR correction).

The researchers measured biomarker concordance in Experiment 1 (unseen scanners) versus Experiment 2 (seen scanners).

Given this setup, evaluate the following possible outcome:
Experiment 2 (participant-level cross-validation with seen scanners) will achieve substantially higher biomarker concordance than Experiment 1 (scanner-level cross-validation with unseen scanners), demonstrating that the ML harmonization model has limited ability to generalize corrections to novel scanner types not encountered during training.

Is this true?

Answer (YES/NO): YES